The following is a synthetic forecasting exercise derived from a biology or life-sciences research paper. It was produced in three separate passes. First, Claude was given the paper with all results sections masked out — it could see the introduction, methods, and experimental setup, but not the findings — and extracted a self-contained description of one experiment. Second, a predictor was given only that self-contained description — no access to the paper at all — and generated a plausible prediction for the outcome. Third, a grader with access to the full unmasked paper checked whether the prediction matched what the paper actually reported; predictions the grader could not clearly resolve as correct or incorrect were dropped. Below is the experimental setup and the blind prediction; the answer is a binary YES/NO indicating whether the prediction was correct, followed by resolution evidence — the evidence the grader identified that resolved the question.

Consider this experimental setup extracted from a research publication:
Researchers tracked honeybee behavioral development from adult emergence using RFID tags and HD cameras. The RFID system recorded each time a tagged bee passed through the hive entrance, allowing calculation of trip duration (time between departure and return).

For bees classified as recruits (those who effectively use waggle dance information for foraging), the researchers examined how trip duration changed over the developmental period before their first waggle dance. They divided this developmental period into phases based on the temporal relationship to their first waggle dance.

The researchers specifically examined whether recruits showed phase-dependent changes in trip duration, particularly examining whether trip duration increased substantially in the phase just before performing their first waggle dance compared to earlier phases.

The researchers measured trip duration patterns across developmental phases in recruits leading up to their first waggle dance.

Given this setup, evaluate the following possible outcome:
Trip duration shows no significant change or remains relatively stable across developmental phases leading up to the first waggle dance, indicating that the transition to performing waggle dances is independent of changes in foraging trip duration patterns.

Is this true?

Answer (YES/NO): NO